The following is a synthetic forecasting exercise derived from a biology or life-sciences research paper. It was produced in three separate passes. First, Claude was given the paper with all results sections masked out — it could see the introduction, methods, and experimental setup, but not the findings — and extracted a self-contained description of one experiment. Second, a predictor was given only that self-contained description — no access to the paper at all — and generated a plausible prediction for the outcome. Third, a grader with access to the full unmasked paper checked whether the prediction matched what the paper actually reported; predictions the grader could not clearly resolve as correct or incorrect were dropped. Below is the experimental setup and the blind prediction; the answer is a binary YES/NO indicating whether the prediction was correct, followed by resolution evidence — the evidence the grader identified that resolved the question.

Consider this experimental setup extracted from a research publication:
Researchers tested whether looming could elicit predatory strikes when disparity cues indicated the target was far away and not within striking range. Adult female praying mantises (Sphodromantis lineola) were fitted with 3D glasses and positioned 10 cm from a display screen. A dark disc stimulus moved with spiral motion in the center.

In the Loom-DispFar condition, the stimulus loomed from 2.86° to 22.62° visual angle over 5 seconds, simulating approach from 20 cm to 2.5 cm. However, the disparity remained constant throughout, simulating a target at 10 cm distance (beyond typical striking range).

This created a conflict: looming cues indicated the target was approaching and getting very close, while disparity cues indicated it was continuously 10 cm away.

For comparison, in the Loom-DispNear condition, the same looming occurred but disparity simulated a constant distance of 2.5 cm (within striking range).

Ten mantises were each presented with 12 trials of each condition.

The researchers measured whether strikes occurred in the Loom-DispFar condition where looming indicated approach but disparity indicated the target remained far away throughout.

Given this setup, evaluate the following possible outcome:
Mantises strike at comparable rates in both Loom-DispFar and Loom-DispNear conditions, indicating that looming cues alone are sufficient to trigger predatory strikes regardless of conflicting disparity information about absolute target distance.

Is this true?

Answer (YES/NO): NO